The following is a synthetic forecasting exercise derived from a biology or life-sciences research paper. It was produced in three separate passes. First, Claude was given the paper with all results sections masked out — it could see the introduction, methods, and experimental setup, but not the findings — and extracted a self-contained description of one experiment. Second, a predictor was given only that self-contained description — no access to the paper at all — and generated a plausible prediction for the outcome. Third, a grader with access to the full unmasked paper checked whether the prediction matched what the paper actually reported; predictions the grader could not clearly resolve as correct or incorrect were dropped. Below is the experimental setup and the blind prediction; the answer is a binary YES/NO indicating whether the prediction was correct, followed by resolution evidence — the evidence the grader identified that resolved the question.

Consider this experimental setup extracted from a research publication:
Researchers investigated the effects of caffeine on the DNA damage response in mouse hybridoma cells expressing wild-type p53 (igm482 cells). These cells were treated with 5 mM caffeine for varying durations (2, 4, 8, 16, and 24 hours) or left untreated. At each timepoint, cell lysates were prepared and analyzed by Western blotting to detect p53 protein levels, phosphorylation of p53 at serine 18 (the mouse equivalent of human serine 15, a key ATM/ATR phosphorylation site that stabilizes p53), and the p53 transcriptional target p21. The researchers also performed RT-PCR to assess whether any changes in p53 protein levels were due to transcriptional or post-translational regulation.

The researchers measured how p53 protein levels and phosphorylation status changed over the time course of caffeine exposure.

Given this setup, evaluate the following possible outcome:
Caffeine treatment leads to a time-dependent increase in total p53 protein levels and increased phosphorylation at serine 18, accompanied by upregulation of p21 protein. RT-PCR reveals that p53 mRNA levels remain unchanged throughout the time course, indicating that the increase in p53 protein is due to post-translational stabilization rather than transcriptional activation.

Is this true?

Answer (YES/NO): NO